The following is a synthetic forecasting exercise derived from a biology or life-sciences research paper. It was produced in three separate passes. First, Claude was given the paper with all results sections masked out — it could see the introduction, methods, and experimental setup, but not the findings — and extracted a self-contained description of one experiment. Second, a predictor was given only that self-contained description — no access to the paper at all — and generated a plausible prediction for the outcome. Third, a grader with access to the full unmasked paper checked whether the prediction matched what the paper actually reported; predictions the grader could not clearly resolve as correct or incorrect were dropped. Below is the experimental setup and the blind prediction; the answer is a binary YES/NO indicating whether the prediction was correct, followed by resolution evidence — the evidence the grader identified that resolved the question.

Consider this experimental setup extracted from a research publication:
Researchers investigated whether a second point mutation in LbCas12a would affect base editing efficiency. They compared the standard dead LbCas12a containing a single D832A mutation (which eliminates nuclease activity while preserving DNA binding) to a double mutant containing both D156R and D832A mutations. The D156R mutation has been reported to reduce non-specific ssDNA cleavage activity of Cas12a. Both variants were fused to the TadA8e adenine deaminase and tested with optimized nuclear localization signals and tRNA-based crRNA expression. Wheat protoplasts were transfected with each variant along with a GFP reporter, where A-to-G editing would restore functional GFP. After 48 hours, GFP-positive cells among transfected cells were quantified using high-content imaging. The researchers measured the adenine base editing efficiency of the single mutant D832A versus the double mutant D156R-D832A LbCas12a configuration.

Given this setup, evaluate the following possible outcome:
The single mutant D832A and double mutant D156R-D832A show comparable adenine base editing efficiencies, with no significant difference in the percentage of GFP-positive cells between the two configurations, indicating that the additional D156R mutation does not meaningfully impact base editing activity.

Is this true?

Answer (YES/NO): NO